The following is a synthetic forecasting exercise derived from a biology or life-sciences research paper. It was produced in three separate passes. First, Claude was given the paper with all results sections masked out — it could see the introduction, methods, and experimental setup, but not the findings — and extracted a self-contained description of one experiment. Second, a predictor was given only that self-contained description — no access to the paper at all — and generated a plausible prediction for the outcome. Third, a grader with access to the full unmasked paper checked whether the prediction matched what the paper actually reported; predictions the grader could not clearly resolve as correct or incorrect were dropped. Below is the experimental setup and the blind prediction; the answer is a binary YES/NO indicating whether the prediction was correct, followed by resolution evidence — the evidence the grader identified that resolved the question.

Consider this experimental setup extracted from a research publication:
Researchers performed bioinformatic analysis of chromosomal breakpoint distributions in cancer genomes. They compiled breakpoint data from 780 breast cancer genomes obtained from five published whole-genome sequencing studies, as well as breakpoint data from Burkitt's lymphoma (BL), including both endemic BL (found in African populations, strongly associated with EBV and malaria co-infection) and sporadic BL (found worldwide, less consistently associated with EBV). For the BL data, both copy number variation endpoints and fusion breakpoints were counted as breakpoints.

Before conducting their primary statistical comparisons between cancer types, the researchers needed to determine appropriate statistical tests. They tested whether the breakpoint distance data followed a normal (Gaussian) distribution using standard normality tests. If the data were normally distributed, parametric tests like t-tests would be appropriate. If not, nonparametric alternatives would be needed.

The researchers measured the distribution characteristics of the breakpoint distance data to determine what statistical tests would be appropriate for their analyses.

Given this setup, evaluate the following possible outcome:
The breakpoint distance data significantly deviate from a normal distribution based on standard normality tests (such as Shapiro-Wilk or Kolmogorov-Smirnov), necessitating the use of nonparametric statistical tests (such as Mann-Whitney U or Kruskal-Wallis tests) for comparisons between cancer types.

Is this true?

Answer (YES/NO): YES